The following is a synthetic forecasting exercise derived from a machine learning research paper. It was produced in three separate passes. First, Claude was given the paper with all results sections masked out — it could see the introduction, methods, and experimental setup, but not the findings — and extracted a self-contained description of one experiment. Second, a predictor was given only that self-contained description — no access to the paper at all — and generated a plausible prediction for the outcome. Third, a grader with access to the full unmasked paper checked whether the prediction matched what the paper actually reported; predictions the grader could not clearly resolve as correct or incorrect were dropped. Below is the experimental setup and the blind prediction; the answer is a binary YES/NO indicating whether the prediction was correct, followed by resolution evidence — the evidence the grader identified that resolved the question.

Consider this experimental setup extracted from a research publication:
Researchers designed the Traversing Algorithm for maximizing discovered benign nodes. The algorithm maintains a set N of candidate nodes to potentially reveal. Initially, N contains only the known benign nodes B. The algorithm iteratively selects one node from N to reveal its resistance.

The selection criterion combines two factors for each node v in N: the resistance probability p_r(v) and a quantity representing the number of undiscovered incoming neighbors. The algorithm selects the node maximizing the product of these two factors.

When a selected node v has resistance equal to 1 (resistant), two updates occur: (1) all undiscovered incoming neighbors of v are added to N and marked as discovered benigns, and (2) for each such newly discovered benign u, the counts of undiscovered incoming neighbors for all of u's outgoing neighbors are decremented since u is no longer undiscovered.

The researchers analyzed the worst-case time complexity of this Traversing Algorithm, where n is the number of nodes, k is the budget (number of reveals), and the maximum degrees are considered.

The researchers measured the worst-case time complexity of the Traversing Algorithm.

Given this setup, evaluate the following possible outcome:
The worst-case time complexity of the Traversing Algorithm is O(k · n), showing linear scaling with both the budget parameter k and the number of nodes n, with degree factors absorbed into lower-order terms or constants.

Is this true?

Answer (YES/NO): NO